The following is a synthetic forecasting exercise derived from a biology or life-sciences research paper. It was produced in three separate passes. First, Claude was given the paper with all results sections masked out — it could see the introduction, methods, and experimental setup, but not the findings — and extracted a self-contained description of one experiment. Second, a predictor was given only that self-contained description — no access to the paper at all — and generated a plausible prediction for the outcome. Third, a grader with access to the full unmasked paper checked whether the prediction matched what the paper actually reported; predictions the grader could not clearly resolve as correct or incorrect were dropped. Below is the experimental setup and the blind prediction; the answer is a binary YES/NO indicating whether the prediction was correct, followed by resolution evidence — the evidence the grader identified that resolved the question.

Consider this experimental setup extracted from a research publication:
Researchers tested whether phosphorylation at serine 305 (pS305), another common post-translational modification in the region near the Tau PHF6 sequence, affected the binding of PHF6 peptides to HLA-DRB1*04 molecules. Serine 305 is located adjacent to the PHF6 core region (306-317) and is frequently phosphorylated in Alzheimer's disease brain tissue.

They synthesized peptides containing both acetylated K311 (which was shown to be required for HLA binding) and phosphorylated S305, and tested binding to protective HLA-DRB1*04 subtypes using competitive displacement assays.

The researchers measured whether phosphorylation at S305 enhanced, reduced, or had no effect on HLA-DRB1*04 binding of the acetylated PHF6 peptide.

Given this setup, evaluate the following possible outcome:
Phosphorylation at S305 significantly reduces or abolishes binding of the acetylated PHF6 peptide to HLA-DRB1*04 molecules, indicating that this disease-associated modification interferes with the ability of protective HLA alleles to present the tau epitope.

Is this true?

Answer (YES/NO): NO